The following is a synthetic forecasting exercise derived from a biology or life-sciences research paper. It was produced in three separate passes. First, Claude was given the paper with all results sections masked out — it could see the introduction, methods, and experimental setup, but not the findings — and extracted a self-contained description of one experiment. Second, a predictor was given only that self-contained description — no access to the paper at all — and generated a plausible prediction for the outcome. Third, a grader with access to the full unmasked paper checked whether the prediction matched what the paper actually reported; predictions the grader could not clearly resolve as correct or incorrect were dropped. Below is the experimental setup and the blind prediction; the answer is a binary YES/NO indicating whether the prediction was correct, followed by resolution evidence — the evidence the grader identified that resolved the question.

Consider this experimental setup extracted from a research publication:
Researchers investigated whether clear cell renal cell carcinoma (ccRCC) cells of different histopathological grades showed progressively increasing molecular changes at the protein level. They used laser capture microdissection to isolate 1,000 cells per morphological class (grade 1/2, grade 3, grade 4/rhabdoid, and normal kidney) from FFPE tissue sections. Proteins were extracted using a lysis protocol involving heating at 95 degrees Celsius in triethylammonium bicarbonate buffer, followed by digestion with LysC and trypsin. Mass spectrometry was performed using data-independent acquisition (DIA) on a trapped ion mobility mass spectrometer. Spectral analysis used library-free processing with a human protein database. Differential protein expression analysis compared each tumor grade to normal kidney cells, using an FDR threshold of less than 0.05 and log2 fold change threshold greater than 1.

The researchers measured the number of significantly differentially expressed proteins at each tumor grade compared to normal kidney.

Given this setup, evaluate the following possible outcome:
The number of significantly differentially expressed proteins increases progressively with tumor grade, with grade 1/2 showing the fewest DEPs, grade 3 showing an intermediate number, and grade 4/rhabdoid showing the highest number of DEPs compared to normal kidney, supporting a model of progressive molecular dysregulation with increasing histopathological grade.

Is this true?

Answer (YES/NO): YES